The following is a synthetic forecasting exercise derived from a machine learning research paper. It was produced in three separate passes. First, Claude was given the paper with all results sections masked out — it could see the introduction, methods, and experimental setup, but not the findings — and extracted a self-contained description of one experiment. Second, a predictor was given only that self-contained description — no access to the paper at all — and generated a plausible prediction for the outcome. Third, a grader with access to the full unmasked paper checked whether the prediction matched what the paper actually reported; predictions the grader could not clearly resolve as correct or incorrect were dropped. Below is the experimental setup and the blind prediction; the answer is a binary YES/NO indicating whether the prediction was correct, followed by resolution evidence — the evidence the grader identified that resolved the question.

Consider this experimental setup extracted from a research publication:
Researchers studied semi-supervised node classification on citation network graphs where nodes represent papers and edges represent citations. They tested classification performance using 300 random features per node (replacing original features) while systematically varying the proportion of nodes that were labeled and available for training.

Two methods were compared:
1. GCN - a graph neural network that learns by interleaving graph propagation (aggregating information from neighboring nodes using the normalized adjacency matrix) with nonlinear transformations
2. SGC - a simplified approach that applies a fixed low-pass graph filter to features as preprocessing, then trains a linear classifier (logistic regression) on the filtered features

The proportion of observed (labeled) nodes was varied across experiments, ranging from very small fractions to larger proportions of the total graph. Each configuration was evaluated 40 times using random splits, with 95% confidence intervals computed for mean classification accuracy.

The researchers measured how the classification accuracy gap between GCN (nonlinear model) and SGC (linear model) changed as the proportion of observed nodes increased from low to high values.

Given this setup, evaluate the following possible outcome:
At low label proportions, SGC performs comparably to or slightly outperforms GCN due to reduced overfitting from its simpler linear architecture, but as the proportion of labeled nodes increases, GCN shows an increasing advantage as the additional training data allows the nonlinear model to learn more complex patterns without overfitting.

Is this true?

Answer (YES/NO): YES